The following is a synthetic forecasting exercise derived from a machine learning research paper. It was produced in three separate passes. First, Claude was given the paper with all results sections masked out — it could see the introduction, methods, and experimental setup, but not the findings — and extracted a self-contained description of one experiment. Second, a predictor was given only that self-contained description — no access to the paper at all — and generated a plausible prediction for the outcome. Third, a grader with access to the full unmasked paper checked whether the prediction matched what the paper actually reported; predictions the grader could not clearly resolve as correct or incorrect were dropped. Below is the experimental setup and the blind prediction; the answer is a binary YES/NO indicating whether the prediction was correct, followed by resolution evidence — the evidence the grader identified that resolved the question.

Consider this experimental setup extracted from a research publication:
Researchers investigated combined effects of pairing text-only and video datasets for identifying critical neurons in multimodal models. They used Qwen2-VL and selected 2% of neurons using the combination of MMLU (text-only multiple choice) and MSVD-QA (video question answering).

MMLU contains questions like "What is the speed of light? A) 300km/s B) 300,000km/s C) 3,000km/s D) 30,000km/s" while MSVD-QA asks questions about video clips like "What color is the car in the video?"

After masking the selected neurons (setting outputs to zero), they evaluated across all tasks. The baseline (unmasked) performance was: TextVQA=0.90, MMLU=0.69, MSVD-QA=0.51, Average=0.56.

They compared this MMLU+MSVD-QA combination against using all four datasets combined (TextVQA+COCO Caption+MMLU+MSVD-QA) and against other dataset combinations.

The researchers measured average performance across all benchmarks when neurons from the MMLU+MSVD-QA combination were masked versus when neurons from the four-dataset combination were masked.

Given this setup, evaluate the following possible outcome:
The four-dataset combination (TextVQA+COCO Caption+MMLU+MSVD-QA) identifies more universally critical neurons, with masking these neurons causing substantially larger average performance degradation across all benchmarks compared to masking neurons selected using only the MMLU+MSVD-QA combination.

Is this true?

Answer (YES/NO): NO